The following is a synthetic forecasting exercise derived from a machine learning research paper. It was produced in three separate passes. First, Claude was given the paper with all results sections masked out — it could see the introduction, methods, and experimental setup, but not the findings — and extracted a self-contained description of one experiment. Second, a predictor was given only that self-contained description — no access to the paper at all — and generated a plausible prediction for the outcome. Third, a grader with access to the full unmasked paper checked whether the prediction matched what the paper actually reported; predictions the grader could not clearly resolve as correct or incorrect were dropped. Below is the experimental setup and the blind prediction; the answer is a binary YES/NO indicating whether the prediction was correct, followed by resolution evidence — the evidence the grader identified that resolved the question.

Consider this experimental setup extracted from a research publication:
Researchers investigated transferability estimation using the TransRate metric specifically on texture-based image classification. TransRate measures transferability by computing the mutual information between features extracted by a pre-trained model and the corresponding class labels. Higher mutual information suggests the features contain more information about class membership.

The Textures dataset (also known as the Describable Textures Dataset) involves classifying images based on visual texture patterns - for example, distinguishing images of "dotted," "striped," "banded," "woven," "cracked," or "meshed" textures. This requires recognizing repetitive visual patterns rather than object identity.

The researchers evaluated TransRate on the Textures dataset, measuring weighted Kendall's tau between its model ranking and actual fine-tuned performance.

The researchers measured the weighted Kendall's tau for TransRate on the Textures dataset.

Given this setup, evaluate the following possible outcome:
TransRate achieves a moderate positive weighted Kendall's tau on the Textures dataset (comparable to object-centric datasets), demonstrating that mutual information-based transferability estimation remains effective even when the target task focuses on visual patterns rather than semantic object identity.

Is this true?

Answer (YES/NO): NO